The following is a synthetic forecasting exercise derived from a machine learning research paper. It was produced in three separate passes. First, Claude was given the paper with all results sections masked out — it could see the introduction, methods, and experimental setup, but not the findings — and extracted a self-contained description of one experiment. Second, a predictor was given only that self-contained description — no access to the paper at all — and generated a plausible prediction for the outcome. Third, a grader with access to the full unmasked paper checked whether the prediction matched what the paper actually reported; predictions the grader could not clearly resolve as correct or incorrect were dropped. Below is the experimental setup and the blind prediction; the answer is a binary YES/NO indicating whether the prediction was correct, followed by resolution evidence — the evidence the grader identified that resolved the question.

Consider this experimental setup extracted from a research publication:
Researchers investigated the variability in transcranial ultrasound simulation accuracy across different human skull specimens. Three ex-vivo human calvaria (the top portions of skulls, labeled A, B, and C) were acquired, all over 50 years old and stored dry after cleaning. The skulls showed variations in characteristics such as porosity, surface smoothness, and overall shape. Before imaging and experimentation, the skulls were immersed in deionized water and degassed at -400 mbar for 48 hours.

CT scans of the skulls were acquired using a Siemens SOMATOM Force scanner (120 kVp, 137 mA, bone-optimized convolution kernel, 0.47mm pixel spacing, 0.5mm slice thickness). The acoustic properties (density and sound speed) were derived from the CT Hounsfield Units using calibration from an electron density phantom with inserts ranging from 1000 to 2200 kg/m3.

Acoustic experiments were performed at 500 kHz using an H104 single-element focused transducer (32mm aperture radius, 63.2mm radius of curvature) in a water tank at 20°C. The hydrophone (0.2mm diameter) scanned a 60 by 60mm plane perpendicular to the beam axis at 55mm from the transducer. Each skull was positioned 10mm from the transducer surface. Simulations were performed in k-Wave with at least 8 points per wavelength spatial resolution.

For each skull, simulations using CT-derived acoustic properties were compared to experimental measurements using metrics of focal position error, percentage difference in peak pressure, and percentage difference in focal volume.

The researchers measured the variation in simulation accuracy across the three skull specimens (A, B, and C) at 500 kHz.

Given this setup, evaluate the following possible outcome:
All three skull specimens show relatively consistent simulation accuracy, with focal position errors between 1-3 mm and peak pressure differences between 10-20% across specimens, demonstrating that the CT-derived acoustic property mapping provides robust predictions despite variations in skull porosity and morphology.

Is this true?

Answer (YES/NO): NO